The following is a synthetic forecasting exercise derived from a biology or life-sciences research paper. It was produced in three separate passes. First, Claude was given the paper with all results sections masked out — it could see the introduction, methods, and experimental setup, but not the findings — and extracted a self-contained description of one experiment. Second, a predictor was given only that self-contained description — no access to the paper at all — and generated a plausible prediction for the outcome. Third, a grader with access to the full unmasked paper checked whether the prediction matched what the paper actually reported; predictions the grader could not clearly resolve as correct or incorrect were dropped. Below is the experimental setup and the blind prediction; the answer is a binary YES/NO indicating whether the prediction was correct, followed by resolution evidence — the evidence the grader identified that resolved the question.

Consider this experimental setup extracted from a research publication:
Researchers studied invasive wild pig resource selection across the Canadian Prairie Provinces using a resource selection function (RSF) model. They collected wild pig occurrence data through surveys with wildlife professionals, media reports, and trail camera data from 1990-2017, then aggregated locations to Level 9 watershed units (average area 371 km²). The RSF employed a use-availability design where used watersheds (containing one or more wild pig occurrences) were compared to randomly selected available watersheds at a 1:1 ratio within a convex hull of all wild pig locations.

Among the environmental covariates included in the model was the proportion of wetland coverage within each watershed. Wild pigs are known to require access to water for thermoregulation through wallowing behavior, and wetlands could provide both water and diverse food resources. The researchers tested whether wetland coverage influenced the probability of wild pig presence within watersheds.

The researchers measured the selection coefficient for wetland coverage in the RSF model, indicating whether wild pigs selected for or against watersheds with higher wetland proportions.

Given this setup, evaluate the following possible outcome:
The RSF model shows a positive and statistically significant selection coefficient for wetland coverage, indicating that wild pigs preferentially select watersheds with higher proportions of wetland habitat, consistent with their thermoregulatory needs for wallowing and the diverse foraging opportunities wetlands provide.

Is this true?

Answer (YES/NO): NO